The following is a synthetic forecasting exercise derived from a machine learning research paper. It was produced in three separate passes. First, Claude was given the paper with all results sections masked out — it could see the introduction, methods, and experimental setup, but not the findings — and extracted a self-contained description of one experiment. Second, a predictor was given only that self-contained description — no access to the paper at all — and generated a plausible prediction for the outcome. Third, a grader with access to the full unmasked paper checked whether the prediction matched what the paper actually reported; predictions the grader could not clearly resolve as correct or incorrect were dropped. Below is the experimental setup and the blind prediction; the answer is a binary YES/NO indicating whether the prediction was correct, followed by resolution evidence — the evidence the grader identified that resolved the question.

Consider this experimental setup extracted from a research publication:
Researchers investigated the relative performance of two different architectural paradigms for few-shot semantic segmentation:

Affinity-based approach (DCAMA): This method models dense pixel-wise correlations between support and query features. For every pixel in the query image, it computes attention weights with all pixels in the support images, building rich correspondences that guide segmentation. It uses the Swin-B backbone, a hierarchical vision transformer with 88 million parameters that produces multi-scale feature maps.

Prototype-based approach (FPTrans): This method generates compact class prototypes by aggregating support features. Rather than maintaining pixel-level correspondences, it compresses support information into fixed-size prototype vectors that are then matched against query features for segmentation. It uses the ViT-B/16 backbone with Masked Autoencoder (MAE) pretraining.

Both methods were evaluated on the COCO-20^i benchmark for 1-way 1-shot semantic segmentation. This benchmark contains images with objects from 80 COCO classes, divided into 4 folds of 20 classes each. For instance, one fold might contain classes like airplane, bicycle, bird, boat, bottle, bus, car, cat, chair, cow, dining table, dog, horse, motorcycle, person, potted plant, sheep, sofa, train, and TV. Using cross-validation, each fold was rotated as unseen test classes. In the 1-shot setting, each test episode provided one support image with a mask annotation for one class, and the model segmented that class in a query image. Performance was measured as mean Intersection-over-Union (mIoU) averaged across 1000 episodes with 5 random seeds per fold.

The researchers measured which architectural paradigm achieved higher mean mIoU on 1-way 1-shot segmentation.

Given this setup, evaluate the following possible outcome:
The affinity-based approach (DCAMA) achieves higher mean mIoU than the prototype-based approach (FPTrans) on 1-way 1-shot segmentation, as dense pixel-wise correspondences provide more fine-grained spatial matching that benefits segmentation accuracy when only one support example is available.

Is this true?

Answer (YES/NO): YES